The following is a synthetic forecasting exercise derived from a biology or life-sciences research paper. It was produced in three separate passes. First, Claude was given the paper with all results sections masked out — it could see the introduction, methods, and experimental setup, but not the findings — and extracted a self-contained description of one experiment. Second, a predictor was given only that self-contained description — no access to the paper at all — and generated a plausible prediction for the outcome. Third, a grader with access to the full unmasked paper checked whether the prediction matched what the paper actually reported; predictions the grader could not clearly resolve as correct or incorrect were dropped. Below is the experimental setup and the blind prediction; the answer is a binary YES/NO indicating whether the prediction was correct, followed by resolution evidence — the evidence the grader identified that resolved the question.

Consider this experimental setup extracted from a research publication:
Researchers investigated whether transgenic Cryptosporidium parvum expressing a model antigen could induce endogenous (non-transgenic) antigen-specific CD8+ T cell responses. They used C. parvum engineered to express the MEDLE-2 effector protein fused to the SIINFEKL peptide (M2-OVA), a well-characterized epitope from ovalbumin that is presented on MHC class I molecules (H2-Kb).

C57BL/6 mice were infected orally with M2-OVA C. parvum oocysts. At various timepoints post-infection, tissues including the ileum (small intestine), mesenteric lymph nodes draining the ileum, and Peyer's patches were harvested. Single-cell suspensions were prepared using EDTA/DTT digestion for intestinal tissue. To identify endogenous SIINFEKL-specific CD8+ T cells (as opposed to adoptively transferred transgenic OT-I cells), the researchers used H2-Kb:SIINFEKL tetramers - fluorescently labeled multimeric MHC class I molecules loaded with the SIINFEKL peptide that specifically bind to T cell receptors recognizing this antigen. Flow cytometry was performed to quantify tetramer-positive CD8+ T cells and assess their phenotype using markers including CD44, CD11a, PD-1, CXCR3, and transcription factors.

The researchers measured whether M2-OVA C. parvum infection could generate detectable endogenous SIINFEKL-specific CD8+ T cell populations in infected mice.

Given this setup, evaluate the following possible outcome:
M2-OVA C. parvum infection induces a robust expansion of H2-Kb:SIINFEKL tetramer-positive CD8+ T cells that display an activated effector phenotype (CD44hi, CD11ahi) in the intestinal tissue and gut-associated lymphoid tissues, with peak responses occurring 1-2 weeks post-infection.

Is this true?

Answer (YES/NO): NO